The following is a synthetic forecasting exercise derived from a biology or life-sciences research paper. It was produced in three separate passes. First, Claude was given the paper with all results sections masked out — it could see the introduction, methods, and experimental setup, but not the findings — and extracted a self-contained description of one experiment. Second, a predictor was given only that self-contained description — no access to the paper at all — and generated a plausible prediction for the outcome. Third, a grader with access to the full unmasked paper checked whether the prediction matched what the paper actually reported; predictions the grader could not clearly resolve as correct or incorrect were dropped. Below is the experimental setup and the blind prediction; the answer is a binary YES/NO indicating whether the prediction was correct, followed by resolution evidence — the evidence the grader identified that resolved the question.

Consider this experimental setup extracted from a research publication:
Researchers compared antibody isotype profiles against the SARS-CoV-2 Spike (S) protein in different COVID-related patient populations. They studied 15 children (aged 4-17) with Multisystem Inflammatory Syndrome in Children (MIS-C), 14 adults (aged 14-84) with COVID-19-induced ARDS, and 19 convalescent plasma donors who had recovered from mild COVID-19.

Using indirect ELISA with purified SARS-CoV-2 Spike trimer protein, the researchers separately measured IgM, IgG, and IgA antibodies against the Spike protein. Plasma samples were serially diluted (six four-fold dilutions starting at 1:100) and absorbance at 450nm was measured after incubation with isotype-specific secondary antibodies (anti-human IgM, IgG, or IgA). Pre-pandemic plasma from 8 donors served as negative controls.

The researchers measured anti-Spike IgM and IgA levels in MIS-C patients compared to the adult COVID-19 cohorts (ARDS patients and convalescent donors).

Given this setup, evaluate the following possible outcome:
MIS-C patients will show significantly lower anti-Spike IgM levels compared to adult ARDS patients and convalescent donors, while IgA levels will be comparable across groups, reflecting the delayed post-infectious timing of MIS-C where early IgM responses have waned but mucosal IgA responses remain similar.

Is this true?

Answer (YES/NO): NO